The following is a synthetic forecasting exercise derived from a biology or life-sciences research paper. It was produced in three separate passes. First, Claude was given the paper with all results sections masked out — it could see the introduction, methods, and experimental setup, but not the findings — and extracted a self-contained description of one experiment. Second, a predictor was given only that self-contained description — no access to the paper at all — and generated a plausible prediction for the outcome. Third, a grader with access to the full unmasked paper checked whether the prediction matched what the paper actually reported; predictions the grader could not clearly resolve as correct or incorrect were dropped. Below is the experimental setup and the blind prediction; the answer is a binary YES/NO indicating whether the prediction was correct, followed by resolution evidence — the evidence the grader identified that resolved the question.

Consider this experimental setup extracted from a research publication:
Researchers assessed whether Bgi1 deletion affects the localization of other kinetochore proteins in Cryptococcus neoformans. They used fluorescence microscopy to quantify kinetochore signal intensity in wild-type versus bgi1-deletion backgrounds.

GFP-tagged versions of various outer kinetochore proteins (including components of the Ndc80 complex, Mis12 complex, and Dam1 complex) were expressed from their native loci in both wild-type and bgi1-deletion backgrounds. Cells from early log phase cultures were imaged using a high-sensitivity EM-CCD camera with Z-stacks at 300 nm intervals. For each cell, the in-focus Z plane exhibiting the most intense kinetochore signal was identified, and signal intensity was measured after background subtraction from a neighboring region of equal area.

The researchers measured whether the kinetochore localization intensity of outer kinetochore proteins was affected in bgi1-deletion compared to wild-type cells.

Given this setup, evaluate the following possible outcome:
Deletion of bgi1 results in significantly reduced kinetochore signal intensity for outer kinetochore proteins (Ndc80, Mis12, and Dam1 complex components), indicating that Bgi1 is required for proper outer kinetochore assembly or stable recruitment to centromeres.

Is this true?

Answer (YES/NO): NO